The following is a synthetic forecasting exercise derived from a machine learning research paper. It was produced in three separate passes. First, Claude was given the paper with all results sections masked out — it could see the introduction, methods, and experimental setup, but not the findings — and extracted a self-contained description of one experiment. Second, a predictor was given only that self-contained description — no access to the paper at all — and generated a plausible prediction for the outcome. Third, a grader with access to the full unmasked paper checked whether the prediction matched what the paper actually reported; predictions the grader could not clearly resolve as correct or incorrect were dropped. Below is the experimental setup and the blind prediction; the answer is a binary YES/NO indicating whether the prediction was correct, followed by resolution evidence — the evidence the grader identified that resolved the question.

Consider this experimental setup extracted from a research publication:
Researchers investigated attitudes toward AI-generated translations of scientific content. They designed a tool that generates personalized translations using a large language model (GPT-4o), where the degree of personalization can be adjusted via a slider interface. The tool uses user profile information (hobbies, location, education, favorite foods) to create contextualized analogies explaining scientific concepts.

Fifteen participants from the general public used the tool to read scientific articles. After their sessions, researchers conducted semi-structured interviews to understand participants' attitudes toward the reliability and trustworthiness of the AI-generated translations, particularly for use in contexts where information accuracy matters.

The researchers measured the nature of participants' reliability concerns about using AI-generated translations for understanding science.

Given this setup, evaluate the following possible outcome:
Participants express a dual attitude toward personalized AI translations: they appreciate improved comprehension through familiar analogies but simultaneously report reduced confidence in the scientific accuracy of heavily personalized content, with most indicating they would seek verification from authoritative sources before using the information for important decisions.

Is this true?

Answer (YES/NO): NO